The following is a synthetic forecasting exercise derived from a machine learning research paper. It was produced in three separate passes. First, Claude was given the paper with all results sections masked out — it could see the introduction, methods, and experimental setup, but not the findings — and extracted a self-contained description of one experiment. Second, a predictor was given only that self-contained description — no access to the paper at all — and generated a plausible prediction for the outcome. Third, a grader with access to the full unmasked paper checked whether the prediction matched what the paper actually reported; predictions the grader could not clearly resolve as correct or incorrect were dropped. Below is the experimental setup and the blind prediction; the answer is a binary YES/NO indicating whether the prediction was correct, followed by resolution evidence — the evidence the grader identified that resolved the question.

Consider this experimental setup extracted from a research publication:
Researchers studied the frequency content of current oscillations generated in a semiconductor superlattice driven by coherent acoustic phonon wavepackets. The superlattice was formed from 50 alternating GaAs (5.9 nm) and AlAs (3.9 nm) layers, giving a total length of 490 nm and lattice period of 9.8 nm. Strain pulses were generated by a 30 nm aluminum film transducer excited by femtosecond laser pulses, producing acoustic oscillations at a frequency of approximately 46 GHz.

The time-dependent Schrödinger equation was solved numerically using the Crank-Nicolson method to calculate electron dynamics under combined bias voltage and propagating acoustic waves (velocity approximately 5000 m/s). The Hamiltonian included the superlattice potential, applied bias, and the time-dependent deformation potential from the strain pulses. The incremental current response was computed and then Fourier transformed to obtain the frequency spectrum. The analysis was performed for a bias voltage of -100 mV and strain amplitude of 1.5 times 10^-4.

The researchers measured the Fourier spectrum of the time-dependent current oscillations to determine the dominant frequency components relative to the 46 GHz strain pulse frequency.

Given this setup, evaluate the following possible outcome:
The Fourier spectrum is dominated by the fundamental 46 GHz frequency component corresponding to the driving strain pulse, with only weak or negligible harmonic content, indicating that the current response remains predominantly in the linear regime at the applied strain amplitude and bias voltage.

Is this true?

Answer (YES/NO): NO